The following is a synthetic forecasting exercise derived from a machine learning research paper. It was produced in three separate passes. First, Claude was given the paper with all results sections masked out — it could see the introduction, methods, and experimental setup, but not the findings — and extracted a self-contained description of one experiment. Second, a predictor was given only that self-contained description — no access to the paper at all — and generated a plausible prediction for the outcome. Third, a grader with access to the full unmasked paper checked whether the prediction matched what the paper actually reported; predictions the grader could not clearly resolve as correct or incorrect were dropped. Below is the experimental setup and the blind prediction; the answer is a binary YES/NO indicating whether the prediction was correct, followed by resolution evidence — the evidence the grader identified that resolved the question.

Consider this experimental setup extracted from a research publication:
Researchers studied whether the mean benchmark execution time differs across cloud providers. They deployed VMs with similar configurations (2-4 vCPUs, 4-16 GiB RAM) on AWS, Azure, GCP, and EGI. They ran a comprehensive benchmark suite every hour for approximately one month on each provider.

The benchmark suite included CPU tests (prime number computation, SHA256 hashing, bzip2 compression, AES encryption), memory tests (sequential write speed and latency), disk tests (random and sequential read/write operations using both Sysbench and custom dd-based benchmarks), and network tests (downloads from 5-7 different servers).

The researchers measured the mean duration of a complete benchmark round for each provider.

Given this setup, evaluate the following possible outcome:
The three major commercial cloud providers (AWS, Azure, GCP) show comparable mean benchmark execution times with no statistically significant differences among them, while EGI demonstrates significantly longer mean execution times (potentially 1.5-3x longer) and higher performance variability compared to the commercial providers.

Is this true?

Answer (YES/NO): NO